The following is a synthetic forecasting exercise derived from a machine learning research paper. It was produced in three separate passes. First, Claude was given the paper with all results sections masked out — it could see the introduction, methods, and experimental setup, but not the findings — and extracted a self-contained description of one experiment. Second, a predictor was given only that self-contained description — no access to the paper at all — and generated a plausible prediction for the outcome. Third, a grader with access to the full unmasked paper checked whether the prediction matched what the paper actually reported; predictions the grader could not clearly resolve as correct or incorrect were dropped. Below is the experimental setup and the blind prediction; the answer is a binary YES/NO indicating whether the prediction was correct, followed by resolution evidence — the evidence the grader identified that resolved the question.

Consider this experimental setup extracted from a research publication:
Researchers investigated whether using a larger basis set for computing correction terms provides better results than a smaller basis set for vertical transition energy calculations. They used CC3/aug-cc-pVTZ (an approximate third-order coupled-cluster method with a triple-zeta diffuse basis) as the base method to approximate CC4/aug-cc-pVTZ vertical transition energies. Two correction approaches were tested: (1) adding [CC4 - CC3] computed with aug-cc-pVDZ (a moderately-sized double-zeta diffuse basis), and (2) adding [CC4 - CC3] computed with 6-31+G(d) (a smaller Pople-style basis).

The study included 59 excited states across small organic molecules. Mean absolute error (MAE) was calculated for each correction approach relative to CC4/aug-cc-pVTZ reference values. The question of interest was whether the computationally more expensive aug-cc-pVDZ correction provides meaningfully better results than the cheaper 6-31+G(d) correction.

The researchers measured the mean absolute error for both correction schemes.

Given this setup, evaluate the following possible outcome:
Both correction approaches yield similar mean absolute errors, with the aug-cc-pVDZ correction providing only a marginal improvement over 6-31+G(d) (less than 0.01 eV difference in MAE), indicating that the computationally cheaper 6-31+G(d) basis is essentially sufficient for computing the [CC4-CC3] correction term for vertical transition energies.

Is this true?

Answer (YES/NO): YES